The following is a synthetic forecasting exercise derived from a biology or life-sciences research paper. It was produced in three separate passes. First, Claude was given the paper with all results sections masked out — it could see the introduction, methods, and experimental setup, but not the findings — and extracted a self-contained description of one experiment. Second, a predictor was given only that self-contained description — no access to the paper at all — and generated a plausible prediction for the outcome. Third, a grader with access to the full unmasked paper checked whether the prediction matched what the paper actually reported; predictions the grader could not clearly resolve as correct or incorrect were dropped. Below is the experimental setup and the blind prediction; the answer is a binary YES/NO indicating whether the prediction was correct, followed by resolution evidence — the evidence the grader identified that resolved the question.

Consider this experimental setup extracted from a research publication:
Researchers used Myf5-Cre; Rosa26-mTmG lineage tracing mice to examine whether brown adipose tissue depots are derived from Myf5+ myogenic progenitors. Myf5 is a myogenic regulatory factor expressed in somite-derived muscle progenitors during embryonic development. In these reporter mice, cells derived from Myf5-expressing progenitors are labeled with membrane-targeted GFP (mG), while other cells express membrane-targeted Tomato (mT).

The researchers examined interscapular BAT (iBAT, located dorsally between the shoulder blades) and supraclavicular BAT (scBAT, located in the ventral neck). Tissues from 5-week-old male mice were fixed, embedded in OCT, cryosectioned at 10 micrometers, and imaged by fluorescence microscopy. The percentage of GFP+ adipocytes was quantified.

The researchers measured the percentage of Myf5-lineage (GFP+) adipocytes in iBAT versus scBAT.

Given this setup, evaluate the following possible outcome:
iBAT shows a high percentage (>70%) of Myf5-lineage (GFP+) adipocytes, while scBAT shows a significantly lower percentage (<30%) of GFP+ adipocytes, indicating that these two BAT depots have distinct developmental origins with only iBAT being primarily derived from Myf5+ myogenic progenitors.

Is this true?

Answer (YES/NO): YES